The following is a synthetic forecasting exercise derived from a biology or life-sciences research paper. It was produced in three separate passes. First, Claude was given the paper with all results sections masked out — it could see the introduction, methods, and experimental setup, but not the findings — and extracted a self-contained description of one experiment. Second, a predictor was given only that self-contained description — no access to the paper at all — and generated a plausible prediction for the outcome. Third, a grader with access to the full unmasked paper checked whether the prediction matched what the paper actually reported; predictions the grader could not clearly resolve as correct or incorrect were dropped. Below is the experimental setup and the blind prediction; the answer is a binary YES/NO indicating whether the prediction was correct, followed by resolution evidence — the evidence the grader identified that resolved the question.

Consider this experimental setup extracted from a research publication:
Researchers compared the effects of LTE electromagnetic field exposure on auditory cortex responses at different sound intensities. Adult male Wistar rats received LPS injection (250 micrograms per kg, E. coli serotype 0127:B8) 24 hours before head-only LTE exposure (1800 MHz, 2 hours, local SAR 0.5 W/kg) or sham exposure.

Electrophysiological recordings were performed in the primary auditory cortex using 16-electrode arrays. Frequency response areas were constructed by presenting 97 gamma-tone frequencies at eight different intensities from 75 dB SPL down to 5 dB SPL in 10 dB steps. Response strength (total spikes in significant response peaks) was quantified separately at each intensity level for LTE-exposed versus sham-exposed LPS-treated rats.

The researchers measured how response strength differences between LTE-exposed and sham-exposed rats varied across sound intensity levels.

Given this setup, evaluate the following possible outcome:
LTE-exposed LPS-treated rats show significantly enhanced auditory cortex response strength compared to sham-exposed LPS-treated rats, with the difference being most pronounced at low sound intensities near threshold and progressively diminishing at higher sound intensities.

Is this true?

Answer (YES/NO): NO